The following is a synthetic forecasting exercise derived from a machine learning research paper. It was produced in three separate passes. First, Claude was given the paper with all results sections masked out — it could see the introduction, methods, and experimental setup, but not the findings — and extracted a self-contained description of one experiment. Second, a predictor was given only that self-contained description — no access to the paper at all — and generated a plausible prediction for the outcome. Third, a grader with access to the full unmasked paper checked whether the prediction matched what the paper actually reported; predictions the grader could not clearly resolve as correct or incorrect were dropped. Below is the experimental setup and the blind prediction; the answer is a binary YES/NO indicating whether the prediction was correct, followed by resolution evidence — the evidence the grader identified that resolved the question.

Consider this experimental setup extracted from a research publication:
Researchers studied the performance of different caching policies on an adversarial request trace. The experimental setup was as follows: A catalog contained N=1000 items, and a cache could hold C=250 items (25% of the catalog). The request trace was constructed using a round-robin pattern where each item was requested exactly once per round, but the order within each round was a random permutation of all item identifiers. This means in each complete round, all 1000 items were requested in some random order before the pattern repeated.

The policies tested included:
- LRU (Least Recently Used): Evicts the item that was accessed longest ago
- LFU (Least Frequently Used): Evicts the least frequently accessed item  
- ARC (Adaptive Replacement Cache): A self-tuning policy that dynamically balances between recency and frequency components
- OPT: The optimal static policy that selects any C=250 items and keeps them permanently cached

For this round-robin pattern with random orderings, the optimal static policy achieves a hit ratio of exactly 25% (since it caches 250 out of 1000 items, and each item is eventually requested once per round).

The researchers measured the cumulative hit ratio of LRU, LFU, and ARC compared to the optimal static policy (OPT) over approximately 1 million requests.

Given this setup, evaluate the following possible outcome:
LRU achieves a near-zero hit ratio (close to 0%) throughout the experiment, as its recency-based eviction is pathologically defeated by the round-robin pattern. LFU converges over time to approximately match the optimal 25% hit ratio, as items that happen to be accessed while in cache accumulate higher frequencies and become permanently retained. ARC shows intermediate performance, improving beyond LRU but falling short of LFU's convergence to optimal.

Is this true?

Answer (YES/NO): NO